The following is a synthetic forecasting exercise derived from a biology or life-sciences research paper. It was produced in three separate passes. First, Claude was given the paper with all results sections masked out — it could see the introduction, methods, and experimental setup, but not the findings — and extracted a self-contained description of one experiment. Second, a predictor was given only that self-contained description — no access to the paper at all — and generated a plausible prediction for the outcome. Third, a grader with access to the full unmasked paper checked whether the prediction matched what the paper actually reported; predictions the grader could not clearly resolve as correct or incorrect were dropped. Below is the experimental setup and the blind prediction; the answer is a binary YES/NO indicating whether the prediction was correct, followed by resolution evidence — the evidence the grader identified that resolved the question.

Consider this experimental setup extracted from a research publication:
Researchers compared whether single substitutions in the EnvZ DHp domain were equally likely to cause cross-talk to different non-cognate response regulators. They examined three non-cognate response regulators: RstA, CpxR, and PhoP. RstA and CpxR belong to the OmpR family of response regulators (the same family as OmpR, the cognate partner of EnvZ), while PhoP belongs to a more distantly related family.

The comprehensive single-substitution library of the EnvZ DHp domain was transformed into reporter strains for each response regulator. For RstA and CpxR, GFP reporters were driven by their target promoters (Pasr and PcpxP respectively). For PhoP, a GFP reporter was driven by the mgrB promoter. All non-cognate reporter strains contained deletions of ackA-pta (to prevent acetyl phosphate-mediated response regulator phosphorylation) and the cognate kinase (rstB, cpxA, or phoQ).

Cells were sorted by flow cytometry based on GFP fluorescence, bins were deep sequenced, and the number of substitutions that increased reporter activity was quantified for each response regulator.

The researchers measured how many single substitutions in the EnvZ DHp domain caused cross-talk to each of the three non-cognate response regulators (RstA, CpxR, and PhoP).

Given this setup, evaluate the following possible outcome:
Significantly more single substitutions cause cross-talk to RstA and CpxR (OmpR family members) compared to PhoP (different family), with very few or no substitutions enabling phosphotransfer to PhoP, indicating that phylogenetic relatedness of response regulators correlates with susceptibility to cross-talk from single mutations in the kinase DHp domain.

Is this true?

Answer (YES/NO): YES